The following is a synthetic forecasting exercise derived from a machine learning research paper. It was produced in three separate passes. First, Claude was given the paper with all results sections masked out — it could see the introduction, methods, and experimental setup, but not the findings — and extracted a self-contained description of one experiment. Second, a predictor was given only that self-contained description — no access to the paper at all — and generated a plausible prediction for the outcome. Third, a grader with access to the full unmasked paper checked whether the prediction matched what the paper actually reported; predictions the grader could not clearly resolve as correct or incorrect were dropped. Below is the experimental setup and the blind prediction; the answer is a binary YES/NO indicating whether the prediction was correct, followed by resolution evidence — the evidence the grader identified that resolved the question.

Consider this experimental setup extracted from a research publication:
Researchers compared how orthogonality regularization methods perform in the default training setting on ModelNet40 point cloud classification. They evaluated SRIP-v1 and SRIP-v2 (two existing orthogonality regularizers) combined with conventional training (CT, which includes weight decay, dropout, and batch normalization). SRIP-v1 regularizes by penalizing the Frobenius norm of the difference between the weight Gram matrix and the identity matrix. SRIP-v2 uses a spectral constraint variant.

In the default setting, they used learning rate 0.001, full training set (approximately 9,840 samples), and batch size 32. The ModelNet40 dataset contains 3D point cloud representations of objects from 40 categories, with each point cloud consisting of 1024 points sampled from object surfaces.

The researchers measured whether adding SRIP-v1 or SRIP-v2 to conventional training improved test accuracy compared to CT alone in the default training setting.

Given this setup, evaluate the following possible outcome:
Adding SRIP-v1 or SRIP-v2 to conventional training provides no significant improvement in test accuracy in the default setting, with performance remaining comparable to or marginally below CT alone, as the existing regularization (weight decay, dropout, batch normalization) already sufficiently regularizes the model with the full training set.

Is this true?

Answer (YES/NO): NO